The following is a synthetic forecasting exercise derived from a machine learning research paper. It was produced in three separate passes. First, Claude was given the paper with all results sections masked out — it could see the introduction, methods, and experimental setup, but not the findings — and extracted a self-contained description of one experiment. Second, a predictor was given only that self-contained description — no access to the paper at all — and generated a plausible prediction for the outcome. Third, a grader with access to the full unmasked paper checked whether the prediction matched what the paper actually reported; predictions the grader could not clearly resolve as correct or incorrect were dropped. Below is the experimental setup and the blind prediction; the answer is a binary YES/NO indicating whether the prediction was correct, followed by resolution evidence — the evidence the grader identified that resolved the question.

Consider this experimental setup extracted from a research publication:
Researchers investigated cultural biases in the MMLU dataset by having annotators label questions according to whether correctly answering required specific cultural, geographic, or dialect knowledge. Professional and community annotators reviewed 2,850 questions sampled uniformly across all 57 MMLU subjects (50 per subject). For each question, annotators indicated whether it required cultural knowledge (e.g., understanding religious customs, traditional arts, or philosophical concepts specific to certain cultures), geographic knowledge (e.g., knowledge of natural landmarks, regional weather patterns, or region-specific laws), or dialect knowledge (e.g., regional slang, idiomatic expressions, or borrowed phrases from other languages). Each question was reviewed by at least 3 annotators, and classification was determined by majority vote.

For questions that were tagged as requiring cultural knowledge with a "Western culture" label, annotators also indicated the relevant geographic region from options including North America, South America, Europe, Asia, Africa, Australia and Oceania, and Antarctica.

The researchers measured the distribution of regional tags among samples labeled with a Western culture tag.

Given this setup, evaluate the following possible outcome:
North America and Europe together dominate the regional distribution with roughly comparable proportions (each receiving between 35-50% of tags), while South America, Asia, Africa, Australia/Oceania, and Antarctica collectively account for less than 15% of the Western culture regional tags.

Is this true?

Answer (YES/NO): NO